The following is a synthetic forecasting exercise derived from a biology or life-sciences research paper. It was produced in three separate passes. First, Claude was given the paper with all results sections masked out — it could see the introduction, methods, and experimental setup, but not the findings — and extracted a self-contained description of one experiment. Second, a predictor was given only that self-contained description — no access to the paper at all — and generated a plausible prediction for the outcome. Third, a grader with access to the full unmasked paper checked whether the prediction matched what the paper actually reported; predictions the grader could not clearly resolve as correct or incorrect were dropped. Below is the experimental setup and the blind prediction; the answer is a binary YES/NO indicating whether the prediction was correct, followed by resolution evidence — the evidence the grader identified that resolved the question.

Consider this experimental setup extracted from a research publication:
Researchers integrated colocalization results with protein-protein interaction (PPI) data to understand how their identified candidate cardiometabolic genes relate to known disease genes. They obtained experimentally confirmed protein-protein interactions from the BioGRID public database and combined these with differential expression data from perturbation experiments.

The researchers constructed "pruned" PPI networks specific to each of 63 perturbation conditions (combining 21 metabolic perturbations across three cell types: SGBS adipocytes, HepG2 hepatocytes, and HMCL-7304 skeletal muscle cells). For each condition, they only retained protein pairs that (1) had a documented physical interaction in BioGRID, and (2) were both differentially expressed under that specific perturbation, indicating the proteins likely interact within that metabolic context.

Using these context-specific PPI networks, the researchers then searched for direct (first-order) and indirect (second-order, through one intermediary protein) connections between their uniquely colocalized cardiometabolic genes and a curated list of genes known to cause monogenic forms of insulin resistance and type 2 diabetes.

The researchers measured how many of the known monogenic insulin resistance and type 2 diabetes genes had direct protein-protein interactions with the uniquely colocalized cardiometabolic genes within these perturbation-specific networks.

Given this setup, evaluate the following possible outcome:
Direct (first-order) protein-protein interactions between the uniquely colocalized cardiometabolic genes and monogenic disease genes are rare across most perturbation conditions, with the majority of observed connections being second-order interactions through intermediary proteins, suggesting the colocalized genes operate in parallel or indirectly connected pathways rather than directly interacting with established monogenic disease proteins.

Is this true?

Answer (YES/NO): YES